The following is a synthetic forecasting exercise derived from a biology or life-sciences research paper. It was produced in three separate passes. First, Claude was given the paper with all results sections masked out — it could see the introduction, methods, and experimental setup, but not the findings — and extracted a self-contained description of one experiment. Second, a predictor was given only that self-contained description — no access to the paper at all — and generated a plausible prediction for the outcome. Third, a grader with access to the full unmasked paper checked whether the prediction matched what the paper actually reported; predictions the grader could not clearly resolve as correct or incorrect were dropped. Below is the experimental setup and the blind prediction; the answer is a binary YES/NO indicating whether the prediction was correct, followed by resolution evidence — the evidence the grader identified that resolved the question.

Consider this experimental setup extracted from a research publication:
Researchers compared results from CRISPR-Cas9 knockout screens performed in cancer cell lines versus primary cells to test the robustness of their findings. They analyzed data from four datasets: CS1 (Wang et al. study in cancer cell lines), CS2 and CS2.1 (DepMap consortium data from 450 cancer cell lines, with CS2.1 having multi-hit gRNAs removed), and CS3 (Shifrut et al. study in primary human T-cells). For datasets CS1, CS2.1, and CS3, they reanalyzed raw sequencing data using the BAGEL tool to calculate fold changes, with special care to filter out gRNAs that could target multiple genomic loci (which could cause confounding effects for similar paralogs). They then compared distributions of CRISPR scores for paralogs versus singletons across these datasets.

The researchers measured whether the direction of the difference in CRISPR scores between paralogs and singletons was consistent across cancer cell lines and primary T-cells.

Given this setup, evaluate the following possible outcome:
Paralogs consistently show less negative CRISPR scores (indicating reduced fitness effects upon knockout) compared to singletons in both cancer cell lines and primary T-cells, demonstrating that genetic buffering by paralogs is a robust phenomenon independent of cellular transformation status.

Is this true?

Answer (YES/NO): YES